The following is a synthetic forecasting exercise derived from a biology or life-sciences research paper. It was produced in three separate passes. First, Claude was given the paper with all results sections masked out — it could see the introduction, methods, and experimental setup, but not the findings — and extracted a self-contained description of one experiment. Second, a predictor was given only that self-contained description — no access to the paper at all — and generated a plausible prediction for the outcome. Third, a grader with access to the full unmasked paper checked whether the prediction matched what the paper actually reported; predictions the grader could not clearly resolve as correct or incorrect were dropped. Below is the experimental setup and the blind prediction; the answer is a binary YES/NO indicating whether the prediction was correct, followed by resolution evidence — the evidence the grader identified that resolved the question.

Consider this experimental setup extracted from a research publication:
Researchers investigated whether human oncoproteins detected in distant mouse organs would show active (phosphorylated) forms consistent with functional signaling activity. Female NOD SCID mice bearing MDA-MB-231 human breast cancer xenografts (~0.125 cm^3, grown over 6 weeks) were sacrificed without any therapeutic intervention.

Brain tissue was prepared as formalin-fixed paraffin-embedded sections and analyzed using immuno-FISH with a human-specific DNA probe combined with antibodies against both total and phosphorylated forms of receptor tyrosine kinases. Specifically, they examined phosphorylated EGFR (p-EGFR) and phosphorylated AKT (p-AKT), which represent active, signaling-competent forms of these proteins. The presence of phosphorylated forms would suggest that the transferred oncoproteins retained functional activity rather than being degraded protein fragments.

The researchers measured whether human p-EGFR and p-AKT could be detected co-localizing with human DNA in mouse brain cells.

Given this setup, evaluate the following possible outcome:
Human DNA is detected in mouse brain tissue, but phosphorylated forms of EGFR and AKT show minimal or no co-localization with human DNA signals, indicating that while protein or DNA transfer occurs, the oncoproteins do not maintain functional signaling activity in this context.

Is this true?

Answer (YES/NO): NO